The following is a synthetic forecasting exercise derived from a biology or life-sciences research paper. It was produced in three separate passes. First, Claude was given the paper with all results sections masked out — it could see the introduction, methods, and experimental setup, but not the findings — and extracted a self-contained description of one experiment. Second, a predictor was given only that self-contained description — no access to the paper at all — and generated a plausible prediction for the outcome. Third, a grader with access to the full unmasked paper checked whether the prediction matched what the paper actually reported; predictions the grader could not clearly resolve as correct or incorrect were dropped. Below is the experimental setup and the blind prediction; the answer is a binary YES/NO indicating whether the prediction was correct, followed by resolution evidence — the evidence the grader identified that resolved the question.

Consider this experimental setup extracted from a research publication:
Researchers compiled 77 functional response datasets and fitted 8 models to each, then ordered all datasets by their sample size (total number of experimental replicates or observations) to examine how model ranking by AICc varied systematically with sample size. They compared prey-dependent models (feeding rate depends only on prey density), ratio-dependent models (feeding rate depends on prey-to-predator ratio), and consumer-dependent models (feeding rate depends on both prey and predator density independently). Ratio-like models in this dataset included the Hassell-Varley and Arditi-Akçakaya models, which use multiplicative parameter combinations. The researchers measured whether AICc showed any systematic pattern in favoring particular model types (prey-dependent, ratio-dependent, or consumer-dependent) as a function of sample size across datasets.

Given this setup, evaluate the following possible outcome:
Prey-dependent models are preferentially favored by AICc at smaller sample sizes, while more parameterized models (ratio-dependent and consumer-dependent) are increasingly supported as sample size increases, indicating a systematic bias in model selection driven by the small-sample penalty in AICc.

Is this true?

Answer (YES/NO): NO